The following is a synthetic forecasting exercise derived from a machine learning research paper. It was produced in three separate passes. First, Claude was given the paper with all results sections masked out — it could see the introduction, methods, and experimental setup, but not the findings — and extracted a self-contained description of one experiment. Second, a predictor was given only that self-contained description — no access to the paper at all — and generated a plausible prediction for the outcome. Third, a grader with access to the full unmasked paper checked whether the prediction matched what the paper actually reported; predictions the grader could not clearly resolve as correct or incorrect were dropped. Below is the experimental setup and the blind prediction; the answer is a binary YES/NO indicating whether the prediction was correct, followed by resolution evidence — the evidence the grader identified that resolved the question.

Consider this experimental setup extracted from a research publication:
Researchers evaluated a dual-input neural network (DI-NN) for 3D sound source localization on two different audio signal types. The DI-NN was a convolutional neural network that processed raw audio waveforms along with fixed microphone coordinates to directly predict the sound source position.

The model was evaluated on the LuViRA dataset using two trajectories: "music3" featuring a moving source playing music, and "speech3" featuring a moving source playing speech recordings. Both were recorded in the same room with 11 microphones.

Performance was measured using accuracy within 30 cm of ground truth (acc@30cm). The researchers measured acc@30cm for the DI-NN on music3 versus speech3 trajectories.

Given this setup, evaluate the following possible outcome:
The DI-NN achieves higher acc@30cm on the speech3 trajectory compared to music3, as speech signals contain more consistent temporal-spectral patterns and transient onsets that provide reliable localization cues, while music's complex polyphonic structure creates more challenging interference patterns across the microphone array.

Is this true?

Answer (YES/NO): NO